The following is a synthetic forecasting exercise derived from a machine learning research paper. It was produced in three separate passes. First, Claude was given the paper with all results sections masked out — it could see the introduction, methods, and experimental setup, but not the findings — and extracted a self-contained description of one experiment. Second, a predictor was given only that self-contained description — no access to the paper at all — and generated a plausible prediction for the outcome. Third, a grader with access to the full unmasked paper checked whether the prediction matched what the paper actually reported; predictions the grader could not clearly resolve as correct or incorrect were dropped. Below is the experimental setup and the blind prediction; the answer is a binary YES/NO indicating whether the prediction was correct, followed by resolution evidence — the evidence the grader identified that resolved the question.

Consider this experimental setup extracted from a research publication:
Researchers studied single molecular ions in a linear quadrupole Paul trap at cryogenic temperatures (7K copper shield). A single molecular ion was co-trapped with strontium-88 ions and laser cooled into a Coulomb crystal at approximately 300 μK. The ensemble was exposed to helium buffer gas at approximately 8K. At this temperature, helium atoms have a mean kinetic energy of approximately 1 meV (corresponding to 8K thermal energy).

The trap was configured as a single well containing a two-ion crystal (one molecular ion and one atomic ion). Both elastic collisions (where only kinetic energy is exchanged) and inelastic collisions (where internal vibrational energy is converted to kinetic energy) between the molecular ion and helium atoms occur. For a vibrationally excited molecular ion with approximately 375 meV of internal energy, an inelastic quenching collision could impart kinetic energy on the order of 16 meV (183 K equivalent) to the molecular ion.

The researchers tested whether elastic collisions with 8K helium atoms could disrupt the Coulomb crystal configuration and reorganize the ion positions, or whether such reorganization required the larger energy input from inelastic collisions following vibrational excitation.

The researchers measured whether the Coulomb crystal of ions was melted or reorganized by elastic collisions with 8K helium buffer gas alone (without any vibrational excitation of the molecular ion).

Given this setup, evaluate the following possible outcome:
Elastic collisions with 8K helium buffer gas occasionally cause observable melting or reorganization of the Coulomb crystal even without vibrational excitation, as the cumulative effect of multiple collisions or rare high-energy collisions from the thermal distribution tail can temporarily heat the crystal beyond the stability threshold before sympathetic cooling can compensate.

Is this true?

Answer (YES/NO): NO